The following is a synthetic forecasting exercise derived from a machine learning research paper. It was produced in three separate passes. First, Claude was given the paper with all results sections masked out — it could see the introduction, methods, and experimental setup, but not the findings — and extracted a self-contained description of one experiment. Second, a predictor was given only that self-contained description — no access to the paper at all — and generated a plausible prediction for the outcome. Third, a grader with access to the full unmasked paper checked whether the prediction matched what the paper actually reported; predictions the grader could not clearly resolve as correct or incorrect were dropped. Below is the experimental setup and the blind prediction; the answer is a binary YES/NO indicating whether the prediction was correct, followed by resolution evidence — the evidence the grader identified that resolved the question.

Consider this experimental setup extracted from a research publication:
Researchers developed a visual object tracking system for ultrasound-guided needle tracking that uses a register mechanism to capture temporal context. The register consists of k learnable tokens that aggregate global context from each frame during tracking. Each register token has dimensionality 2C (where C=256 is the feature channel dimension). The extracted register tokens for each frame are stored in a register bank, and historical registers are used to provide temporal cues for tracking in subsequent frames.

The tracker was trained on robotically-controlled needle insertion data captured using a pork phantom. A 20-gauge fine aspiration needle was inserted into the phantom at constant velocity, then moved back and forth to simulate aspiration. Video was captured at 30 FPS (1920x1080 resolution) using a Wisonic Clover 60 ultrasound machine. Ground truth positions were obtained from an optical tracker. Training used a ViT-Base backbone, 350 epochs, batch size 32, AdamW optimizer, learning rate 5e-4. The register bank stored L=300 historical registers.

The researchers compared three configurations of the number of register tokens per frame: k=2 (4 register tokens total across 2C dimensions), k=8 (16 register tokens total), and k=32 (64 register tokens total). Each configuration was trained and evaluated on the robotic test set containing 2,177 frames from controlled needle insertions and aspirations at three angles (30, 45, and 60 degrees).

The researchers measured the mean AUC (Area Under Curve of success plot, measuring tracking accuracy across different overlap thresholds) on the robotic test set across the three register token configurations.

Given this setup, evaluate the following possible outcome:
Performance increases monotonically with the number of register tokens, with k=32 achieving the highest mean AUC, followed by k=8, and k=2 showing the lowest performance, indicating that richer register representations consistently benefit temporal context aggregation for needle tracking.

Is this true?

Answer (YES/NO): NO